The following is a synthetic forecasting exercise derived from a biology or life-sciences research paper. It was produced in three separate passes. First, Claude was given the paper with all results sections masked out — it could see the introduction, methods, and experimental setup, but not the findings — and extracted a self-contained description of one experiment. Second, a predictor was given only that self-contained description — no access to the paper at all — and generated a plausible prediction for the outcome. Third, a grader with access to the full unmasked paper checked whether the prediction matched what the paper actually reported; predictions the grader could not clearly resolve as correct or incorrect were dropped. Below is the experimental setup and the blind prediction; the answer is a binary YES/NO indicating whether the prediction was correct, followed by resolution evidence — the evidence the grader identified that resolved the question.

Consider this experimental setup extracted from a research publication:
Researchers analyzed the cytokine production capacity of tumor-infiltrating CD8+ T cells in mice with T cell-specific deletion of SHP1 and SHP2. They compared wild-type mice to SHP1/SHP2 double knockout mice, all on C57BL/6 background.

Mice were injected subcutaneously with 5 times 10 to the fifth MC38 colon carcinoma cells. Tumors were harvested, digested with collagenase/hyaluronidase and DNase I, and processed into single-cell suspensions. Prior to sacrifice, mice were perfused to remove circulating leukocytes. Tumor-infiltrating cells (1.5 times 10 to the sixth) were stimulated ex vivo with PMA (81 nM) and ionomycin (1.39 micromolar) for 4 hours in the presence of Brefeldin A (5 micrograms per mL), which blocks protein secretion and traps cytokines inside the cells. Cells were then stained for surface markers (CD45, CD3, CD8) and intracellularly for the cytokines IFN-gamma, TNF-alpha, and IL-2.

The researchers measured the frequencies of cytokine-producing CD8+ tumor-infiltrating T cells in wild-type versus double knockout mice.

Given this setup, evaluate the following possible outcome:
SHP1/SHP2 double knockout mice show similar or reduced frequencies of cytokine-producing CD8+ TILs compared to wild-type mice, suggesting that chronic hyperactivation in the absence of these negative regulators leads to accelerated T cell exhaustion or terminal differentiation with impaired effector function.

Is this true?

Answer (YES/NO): NO